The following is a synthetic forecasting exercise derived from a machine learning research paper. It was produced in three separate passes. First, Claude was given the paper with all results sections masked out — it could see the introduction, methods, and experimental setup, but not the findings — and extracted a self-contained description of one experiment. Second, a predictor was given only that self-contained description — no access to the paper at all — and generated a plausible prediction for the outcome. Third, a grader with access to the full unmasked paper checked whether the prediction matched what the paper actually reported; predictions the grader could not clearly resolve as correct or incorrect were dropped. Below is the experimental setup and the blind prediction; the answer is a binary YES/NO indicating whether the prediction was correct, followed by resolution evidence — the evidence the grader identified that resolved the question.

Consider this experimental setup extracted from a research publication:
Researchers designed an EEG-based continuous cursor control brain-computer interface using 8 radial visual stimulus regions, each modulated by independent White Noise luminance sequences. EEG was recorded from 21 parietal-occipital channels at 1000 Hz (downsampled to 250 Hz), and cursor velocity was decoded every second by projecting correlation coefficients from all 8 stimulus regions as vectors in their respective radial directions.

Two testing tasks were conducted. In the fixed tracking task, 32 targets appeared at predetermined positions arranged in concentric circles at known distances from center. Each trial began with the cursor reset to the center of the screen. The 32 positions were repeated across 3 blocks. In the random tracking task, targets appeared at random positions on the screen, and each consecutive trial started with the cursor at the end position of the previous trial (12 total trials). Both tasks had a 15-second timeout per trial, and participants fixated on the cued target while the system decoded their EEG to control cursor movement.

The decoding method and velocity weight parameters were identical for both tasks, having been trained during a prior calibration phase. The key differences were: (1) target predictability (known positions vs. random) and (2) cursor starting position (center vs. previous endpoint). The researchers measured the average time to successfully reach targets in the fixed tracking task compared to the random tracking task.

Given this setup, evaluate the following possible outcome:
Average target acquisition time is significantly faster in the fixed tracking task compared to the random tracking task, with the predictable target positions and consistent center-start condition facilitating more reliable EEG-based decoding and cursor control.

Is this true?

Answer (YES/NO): NO